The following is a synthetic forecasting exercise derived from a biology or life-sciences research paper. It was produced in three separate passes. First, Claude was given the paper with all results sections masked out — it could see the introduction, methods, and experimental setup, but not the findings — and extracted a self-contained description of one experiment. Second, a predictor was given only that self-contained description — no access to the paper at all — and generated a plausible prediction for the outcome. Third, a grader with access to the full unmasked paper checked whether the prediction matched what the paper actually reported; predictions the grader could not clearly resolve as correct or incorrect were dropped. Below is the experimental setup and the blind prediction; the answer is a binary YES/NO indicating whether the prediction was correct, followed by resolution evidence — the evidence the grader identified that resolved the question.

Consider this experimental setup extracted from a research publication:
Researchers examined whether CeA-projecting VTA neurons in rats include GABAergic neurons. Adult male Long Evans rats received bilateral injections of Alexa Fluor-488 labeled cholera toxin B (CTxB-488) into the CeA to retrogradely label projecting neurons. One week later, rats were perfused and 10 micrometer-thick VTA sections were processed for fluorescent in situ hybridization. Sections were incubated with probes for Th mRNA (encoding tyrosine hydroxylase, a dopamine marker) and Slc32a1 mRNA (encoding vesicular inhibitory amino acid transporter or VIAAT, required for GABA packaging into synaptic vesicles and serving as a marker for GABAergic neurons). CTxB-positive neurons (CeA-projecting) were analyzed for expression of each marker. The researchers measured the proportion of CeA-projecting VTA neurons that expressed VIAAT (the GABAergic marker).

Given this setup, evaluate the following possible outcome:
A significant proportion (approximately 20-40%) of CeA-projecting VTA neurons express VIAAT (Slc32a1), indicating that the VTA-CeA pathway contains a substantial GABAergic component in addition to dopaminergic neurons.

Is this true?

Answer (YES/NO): YES